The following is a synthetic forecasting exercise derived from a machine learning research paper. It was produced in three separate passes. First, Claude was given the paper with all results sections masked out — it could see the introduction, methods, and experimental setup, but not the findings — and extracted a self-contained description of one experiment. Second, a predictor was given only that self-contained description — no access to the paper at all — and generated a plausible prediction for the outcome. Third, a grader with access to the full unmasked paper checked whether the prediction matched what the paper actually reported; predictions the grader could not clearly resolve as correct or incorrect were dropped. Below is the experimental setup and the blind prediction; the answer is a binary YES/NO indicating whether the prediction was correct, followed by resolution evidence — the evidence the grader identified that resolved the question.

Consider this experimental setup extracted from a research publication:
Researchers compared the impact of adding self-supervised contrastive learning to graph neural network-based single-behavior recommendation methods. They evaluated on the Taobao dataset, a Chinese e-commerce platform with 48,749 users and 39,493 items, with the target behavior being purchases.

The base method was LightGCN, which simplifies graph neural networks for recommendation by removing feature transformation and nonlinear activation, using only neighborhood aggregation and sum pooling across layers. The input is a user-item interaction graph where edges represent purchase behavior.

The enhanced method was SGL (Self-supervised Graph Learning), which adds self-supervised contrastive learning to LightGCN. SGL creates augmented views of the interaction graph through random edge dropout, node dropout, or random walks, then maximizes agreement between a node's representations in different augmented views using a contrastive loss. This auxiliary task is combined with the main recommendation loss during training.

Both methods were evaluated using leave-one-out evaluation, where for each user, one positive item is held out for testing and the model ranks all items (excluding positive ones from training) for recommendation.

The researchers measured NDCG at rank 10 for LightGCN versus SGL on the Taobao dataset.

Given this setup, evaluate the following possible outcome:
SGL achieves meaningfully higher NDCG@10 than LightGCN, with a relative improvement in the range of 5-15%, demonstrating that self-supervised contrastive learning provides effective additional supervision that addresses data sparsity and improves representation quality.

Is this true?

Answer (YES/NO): NO